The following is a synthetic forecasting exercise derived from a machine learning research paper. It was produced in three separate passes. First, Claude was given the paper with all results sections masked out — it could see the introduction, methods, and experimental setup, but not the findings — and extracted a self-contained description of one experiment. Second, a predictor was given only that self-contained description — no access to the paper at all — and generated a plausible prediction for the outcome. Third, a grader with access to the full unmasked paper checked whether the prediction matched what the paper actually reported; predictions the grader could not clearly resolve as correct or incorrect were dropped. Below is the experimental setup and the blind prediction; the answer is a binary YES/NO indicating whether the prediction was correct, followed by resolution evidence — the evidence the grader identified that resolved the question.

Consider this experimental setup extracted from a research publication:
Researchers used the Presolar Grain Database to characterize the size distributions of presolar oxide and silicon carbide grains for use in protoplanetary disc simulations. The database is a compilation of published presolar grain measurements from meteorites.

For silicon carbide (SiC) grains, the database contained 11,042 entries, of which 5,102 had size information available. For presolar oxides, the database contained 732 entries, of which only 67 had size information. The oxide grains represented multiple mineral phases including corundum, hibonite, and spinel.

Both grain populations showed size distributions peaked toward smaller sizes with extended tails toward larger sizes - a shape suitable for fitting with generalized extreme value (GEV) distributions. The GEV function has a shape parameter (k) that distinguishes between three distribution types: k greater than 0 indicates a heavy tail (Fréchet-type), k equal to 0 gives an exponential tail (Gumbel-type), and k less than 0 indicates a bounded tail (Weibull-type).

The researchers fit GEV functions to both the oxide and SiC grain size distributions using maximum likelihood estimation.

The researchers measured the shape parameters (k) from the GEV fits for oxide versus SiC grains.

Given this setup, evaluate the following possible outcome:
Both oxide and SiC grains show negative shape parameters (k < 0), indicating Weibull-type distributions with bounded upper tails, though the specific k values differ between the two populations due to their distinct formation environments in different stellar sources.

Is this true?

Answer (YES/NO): NO